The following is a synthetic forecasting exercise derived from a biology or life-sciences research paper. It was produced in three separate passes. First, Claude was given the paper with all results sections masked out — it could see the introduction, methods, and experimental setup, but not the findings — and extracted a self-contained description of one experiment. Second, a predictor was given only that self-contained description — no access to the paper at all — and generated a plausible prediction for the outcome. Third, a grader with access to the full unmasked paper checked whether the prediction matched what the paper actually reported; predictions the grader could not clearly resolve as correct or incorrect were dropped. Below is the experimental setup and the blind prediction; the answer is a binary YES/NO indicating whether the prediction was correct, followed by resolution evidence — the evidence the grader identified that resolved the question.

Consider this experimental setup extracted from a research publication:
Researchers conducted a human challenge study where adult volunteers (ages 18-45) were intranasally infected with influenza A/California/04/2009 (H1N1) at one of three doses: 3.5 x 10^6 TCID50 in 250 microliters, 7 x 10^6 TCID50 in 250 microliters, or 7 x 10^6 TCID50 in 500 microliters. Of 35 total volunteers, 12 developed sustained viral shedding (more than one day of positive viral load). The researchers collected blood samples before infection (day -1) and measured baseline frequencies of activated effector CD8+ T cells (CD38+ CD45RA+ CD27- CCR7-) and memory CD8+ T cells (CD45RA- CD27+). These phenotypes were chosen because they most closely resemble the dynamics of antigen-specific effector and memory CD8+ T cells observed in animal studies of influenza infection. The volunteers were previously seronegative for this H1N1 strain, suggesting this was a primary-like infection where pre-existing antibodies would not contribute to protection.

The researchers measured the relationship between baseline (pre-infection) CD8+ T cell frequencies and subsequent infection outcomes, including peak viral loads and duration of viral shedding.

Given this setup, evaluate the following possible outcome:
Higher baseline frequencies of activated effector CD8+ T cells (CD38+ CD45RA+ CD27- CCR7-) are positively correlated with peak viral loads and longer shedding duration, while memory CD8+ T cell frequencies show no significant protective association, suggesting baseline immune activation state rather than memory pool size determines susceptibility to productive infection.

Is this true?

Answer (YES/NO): NO